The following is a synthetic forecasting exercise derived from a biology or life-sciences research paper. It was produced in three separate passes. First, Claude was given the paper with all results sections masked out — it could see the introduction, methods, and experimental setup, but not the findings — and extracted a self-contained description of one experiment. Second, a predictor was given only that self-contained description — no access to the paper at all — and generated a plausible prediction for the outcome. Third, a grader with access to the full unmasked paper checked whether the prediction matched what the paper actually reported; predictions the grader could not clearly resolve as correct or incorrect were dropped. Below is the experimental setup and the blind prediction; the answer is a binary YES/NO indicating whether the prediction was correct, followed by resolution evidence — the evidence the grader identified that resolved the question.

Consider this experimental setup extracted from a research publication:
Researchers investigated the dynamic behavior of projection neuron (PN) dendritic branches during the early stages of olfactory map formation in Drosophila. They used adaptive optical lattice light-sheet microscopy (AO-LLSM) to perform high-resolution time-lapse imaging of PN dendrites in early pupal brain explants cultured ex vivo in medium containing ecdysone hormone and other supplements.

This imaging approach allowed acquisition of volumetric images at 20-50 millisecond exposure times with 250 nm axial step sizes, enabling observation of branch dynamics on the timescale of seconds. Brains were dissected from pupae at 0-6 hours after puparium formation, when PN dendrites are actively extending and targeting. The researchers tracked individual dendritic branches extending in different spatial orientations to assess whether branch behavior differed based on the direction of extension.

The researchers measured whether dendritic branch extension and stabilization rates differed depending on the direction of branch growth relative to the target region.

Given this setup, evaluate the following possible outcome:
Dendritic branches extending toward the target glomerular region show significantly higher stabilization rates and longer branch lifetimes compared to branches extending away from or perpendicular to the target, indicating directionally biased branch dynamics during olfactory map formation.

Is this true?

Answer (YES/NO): NO